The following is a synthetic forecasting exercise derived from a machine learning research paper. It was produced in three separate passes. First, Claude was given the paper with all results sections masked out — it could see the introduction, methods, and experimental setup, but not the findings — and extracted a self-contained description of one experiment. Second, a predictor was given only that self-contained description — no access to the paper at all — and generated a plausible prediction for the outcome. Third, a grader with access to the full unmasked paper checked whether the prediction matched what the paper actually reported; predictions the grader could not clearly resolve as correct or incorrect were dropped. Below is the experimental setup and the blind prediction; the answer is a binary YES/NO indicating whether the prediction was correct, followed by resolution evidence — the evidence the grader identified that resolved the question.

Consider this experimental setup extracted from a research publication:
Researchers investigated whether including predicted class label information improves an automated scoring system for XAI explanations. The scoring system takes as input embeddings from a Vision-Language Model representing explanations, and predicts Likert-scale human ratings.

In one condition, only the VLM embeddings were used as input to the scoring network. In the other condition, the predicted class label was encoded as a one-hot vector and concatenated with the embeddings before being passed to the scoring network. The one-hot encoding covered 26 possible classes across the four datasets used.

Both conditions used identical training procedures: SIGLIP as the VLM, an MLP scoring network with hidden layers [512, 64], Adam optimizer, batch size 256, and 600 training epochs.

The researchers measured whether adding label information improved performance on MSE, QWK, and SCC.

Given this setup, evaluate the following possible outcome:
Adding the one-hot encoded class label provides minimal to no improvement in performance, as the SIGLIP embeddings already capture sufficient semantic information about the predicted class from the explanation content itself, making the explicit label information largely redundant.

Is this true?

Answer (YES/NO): YES